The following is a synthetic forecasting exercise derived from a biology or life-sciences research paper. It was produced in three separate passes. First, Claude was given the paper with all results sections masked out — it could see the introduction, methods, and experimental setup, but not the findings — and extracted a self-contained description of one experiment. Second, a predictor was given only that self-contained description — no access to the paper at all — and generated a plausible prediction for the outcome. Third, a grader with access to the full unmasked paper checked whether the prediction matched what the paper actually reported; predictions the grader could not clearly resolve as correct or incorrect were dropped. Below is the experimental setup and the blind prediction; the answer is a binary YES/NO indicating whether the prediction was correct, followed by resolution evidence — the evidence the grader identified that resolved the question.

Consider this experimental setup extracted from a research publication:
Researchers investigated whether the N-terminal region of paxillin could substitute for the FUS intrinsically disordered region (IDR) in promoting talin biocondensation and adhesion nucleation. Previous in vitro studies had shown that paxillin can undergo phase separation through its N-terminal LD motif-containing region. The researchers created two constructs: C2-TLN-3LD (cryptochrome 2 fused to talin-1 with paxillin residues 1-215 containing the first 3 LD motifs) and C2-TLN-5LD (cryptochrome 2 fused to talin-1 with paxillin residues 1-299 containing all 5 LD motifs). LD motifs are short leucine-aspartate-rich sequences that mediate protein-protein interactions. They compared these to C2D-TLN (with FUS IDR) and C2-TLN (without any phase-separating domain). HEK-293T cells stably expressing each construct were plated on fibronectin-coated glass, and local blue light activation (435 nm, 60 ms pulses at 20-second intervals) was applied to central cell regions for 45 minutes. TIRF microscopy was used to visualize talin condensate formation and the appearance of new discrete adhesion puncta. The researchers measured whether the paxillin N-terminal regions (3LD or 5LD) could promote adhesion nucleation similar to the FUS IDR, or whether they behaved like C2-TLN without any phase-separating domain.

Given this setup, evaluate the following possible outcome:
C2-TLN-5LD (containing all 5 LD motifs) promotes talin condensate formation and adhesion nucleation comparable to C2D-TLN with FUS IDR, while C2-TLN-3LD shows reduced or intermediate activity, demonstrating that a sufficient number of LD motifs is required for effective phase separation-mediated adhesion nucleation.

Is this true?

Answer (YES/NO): NO